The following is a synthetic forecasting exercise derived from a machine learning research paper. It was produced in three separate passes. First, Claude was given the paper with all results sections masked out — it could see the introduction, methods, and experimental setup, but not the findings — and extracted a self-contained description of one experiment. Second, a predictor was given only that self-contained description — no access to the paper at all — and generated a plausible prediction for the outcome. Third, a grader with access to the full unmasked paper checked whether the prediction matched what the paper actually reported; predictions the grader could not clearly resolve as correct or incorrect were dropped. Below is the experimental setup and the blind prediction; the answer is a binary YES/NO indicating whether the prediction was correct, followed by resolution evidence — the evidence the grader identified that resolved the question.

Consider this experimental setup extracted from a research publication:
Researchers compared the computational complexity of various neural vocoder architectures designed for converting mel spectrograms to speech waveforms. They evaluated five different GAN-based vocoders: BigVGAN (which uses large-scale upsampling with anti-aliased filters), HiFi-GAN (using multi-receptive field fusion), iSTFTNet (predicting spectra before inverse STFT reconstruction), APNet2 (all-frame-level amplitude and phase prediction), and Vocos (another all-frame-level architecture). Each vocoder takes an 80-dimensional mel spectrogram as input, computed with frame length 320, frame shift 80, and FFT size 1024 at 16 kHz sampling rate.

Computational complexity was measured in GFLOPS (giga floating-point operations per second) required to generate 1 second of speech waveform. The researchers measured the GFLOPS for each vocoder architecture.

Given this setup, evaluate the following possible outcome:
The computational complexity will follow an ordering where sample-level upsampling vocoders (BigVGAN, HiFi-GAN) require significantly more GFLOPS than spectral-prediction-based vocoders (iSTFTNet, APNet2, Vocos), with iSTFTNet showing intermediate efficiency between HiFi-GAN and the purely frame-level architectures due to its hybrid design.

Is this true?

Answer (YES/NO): NO